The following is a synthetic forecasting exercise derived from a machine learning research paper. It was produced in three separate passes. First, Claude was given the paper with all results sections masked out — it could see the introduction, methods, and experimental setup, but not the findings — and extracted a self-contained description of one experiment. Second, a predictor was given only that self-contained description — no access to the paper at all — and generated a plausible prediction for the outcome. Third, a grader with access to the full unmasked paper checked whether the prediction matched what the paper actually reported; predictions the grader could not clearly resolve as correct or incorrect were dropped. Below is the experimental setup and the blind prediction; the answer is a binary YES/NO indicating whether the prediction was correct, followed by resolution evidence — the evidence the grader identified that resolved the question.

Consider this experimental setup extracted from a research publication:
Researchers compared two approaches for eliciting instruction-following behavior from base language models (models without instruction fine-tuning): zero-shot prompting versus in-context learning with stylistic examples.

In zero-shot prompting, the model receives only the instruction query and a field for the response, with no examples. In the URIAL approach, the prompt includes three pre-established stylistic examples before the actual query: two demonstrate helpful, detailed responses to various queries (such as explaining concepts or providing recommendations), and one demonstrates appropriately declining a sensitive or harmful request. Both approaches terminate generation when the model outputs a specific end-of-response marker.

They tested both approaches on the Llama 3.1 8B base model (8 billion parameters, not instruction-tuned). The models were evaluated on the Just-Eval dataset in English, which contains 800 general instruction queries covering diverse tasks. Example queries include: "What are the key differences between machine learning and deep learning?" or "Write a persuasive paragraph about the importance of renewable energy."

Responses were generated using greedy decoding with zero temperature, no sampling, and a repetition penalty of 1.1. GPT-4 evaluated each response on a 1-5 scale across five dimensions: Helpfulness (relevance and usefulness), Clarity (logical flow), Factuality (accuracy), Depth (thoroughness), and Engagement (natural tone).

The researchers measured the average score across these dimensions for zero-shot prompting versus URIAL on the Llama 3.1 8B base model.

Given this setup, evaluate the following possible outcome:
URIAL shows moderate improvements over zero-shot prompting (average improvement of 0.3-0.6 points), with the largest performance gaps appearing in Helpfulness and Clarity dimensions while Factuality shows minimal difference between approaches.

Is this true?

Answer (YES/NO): NO